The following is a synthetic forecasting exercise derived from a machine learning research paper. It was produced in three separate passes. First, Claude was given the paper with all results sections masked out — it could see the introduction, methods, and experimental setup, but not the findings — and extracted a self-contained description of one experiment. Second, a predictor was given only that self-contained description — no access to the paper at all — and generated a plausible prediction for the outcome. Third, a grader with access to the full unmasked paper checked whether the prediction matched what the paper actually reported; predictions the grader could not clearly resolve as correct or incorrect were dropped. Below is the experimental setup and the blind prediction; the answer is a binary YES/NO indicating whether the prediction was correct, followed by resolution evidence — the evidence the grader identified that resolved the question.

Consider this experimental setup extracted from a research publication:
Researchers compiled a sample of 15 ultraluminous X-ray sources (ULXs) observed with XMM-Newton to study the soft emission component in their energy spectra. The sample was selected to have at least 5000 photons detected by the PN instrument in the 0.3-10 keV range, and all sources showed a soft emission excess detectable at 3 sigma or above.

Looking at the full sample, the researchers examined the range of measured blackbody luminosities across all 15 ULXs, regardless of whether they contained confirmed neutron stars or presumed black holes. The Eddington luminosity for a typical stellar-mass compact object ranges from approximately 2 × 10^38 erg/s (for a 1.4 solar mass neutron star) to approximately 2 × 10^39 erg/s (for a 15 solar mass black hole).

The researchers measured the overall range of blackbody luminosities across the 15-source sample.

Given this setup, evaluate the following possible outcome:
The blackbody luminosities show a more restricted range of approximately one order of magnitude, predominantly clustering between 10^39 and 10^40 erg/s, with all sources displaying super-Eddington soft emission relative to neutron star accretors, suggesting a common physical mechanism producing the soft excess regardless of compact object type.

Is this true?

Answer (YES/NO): NO